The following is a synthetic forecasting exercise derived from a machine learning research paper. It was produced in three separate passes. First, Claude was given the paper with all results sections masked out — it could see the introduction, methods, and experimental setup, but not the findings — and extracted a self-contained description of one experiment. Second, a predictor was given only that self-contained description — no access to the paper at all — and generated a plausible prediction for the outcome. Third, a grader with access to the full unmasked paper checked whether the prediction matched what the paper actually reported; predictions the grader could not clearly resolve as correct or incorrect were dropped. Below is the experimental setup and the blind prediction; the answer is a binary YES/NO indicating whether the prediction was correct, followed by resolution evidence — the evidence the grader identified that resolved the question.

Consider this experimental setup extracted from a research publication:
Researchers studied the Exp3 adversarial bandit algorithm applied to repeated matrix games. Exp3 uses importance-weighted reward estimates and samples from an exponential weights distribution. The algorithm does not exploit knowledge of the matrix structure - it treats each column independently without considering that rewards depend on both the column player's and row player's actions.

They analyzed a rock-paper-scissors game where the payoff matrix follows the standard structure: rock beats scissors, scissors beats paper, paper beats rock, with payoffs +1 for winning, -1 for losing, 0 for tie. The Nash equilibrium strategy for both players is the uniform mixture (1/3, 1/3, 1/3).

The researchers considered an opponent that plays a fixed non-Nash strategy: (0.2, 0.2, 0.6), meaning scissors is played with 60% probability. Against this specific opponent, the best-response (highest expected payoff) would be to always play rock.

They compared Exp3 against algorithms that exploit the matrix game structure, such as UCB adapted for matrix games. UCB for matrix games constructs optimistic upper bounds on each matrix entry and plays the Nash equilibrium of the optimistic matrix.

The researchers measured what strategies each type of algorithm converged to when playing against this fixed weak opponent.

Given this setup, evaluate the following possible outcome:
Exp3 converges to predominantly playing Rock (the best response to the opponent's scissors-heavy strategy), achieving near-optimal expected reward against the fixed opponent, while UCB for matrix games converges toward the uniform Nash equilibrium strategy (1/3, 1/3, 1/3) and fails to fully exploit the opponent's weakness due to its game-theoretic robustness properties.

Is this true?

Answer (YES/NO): YES